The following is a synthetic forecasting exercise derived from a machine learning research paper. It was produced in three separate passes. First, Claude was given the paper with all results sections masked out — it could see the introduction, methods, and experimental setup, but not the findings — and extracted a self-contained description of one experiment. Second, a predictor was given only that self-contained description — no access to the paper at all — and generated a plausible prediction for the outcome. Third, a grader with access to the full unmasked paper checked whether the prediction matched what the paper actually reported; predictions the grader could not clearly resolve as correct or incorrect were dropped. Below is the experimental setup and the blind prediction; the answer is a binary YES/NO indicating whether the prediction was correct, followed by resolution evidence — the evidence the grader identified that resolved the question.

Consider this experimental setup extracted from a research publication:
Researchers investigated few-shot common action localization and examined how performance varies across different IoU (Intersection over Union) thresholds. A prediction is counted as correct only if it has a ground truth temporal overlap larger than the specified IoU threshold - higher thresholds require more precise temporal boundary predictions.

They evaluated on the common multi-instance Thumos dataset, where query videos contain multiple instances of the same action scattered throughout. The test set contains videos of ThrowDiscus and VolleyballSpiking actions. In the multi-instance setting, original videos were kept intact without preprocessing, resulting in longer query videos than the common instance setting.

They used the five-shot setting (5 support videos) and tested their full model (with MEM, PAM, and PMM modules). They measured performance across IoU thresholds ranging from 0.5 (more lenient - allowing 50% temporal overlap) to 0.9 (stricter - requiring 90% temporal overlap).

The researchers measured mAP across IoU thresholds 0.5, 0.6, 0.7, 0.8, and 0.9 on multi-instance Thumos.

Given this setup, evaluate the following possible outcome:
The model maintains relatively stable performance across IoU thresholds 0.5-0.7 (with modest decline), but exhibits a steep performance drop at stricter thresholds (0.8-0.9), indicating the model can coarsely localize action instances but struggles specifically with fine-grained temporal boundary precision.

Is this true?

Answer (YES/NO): NO